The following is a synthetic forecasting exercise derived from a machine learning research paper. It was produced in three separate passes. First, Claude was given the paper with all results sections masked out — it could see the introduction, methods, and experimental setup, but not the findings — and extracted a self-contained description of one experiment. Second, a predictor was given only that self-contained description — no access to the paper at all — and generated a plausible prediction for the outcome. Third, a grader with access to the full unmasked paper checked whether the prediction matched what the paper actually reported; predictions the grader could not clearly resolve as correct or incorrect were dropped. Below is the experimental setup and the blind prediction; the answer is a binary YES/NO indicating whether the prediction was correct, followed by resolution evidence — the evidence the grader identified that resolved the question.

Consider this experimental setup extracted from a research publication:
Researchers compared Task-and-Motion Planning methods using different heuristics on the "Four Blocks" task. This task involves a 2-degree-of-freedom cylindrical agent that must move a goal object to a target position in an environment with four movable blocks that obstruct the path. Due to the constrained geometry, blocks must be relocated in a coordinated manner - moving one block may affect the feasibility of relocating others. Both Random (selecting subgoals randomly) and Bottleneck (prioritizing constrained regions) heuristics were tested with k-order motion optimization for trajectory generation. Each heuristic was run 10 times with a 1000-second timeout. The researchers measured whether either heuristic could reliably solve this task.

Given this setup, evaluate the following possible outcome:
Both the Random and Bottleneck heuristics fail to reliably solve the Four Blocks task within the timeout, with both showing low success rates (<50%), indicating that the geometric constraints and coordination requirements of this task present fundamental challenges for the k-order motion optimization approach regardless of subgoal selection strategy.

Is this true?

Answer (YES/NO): YES